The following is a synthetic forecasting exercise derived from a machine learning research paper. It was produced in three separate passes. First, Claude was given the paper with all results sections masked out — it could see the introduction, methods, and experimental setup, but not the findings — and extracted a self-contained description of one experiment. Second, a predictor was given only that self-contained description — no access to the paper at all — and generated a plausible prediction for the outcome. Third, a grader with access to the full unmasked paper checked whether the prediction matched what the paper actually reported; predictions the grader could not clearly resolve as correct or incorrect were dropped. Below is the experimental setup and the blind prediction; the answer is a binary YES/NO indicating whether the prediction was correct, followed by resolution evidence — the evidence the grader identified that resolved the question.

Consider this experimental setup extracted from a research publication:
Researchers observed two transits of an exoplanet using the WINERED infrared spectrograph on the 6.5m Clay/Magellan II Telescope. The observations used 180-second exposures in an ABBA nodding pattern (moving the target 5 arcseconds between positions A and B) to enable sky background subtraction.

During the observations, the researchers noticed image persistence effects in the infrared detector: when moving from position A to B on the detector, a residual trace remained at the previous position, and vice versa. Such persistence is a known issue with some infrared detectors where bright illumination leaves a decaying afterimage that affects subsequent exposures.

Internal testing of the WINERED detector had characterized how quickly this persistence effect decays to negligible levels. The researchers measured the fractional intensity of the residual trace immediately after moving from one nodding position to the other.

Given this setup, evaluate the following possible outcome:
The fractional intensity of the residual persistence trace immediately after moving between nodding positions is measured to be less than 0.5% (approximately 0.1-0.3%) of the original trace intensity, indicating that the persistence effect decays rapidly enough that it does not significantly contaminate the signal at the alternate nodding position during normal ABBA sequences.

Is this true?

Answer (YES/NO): NO